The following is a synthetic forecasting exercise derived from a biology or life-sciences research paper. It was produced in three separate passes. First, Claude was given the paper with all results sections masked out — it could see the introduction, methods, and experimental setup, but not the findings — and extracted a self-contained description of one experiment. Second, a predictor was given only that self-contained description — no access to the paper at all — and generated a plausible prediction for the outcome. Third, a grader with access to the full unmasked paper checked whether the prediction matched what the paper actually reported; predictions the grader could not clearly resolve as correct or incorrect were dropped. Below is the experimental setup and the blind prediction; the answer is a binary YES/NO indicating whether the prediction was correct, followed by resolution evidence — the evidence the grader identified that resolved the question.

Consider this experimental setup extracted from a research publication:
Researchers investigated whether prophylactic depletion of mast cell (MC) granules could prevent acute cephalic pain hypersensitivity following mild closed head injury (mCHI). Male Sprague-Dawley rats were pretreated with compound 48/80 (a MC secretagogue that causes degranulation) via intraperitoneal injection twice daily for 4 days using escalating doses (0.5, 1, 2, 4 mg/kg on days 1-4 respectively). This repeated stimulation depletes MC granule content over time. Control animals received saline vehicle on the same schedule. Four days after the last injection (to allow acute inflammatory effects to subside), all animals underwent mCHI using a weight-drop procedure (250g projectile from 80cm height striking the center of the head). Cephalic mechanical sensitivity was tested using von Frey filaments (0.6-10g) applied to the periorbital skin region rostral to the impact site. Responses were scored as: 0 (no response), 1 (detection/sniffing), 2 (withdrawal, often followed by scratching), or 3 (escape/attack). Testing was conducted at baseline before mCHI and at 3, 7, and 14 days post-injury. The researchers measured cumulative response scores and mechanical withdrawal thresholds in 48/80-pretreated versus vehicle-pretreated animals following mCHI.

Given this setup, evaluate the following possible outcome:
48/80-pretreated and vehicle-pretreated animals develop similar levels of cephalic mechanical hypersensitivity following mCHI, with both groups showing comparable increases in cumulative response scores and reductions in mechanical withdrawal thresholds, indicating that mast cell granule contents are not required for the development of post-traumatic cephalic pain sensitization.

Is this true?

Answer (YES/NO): YES